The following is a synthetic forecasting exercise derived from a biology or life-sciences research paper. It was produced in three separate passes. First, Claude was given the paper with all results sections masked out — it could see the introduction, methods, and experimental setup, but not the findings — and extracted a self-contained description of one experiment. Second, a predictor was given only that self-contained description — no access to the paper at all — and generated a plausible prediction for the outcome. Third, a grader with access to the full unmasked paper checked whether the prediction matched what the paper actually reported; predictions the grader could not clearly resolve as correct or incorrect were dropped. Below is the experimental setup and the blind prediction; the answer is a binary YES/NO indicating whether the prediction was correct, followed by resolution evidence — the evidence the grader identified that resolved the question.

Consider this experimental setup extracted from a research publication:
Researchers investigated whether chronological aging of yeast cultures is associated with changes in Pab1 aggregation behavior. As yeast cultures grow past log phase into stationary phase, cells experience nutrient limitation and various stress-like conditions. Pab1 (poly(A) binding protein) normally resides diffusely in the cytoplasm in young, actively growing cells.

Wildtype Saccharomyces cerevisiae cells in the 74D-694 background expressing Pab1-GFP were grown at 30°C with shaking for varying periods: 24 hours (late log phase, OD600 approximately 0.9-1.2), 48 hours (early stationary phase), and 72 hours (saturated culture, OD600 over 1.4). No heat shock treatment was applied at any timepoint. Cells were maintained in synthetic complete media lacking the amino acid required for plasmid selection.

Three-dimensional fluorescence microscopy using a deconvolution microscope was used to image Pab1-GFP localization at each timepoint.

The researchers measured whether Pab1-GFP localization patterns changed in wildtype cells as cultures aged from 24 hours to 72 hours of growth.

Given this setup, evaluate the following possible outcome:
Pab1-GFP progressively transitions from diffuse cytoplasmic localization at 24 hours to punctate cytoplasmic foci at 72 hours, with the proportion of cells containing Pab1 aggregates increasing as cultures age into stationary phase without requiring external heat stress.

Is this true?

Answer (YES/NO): NO